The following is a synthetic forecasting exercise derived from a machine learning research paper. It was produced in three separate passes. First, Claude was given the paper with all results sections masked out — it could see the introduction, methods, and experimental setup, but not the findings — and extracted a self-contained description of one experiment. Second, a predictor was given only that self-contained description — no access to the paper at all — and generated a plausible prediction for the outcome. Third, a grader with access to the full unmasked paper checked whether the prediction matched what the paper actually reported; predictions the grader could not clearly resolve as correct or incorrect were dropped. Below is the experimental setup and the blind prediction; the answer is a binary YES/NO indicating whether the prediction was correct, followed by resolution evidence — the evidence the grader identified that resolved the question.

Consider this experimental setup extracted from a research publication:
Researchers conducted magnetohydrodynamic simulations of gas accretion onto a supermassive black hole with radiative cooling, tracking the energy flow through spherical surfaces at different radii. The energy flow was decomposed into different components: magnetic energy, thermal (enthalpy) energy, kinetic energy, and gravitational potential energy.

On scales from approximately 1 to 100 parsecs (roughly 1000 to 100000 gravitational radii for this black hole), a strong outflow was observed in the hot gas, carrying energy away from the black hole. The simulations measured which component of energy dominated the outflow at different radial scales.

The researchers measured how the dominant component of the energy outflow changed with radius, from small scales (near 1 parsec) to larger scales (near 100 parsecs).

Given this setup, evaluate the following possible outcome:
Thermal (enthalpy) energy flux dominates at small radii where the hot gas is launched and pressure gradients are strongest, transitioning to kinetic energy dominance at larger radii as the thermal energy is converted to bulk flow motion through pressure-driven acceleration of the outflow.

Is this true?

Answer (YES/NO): NO